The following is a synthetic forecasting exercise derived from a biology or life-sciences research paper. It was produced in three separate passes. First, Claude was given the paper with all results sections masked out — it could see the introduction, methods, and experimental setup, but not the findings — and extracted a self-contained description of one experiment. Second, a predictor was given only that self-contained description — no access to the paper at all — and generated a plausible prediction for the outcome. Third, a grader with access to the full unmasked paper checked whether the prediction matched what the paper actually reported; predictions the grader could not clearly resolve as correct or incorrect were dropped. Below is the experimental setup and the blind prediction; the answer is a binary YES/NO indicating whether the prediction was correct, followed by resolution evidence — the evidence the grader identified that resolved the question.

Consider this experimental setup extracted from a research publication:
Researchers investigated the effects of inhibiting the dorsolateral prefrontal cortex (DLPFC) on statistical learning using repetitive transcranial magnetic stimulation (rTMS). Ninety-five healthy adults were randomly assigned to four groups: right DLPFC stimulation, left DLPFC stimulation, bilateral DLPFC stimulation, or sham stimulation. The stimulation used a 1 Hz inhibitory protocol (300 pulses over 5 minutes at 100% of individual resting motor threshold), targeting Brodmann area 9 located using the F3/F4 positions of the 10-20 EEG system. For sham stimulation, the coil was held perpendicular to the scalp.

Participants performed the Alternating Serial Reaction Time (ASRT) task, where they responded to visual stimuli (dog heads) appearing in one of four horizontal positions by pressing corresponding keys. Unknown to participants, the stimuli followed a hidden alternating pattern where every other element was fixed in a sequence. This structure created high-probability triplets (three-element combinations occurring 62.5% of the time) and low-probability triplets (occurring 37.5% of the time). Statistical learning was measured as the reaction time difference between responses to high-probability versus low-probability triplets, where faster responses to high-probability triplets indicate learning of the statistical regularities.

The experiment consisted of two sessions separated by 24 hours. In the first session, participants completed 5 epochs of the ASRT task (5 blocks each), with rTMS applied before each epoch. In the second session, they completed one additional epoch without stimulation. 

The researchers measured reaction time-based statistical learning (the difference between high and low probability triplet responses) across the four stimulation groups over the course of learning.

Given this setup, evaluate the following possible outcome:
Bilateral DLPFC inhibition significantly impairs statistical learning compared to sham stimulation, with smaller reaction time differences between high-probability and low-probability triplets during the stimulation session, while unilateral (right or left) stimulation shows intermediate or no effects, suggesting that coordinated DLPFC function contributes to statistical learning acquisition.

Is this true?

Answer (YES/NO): NO